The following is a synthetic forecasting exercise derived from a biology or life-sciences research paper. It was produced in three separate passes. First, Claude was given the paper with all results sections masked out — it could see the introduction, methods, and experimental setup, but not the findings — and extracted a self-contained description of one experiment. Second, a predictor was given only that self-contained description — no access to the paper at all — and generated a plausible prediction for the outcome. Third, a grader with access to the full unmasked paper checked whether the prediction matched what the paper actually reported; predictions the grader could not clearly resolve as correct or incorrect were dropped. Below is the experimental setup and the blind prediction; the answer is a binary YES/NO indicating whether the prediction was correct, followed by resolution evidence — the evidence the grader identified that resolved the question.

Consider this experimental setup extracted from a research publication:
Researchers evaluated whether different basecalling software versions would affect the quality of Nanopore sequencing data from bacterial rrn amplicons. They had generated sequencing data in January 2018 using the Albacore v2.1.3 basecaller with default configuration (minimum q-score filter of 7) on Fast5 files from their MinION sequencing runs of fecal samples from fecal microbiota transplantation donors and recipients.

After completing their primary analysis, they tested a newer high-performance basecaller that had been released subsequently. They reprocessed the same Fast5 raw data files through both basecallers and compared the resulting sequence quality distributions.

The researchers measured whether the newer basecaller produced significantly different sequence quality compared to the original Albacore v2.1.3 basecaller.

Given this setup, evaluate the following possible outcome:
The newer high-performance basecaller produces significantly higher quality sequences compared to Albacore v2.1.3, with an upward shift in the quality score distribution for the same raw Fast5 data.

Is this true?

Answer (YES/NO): NO